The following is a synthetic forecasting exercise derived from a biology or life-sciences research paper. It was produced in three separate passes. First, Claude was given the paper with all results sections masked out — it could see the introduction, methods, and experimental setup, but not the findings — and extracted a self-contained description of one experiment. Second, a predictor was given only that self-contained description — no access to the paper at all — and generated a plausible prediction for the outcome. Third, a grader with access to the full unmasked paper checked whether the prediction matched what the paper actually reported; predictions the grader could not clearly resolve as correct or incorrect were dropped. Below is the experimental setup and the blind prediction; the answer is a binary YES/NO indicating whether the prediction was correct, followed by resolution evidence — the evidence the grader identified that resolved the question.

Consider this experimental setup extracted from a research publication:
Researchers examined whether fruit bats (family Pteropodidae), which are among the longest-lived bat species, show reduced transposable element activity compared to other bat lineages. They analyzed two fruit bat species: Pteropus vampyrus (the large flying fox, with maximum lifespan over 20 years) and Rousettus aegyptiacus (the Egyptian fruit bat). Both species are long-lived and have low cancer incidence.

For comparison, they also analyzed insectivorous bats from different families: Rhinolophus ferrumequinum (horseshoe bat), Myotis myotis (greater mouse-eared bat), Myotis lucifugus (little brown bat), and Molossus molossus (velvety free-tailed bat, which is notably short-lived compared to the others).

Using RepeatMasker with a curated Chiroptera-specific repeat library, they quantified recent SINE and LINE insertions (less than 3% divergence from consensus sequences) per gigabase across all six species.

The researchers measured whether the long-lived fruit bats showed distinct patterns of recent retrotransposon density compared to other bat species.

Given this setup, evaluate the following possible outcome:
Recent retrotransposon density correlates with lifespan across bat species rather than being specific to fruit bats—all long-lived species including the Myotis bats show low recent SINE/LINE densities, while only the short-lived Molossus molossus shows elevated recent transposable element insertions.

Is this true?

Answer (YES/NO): NO